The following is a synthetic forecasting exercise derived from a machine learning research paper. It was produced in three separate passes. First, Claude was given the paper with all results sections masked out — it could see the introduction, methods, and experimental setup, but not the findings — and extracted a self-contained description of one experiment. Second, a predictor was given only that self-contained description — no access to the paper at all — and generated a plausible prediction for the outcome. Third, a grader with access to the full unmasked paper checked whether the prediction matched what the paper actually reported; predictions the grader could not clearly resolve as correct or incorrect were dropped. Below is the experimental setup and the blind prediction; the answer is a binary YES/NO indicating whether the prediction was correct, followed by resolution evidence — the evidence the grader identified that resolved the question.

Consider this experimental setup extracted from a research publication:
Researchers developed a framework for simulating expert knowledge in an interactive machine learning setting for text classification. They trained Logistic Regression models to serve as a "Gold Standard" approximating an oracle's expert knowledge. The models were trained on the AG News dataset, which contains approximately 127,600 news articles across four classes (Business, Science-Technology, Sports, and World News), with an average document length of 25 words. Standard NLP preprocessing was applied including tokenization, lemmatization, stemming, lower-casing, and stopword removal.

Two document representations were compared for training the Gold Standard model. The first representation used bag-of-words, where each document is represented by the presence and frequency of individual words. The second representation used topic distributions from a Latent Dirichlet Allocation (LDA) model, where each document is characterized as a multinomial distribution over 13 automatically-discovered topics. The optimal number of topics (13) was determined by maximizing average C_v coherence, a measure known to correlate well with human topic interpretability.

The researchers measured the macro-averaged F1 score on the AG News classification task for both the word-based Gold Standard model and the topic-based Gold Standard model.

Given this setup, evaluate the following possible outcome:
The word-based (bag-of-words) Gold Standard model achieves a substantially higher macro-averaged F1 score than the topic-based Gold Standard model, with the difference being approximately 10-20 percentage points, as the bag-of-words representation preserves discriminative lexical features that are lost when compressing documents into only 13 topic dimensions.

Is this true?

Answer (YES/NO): YES